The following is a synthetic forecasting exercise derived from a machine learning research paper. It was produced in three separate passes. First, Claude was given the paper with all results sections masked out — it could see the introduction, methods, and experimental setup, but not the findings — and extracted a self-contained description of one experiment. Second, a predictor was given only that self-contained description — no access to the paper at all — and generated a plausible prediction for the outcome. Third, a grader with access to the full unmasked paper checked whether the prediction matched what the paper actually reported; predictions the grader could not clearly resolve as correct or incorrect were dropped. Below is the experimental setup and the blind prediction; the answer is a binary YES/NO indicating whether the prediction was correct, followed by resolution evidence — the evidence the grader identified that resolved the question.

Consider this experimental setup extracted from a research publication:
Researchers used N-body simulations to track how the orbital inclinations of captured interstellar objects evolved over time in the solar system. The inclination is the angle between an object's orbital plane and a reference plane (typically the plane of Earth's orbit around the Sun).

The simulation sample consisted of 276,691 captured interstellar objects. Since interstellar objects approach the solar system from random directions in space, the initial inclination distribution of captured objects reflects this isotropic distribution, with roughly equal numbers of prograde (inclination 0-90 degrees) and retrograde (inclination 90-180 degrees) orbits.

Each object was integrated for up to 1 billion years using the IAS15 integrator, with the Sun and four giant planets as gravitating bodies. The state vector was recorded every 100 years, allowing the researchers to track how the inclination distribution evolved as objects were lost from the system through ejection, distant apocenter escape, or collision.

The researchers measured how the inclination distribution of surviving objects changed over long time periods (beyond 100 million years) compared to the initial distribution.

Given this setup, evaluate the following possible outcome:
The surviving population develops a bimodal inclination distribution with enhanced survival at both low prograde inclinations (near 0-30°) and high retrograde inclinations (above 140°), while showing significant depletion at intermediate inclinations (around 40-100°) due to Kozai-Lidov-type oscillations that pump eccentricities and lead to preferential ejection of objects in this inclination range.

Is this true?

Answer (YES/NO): NO